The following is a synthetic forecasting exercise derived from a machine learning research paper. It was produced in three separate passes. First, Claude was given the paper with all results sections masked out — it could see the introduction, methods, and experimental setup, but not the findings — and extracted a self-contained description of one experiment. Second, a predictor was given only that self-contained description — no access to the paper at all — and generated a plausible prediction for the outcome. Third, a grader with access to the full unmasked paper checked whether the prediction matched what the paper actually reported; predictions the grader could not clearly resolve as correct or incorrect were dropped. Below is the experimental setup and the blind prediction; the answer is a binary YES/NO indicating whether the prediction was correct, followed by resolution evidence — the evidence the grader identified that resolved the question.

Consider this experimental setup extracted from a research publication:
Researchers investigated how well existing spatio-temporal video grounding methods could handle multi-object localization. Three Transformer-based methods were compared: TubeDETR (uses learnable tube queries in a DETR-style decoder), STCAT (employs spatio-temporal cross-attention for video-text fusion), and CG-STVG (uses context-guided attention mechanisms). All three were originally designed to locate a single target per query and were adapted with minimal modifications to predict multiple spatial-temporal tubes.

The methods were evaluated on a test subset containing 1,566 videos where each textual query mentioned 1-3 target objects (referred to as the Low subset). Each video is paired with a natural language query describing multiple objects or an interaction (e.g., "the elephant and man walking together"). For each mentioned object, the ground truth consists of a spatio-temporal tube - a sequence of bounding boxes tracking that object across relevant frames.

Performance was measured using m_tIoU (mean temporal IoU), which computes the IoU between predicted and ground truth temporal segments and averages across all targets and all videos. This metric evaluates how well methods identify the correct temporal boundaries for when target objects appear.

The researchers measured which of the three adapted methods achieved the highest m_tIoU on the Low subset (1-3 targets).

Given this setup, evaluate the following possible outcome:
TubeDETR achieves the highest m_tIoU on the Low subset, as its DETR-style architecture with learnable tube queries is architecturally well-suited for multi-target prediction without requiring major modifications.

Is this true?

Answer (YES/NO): NO